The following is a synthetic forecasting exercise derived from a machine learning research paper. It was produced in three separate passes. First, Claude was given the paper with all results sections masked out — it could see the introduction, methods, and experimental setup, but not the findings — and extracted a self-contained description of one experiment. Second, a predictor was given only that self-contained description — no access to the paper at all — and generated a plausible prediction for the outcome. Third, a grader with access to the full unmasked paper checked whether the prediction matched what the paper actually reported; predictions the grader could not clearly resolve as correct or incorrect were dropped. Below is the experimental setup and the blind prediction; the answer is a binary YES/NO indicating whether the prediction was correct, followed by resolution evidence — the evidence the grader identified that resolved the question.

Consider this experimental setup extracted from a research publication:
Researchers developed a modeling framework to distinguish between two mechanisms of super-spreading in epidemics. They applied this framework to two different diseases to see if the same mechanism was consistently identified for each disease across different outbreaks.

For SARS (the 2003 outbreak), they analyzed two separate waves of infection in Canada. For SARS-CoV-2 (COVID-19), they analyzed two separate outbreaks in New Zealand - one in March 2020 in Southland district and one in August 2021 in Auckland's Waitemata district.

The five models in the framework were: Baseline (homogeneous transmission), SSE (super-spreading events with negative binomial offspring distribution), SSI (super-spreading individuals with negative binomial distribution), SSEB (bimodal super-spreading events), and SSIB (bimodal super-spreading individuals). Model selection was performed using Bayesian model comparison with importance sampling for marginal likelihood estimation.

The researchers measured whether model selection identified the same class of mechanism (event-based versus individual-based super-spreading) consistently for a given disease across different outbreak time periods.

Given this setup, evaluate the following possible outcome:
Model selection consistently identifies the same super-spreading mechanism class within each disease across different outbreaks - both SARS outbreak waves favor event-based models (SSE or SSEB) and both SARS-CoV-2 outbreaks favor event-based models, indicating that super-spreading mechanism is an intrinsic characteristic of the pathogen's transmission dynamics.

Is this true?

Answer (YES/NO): NO